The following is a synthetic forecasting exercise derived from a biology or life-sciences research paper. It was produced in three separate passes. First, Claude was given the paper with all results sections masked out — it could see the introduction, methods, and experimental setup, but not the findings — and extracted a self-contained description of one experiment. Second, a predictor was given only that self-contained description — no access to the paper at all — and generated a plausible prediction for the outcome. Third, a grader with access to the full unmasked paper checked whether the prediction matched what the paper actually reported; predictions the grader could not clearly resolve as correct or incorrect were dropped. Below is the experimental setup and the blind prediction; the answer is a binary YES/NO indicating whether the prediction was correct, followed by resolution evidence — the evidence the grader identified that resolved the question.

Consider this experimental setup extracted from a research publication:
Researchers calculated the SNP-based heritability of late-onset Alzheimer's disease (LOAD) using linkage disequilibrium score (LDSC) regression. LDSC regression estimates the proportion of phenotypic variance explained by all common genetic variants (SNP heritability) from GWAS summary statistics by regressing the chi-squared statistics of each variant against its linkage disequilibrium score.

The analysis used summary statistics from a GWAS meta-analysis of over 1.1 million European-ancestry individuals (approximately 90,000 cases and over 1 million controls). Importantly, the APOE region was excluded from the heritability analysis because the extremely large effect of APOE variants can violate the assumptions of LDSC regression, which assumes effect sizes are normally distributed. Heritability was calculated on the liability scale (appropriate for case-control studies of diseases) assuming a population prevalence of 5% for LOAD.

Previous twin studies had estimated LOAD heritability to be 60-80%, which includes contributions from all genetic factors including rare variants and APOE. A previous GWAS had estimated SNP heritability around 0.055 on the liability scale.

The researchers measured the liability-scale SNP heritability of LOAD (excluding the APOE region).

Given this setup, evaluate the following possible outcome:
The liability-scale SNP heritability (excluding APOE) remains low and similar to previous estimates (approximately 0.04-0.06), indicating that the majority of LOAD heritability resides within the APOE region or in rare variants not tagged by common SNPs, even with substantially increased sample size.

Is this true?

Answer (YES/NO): NO